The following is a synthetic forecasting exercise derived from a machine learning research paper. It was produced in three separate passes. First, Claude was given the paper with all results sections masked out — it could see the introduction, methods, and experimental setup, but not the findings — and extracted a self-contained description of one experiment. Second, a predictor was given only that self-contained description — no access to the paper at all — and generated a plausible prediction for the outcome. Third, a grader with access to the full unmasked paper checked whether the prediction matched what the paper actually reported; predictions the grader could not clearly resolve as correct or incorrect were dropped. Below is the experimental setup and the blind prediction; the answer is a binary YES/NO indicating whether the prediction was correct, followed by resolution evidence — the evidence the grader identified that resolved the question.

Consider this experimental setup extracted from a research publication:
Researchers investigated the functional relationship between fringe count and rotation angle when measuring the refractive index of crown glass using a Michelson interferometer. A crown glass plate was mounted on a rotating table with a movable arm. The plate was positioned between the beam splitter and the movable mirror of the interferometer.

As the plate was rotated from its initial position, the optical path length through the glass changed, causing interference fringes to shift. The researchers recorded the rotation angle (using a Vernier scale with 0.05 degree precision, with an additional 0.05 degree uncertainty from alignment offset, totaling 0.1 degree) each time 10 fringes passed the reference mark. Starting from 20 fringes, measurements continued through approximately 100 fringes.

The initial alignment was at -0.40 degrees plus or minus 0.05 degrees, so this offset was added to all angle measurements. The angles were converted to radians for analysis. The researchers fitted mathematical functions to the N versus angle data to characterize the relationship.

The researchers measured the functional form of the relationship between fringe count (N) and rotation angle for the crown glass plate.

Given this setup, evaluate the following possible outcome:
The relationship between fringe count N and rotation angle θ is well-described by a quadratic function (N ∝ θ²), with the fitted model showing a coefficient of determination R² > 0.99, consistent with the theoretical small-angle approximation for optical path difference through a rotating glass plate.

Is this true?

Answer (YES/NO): NO